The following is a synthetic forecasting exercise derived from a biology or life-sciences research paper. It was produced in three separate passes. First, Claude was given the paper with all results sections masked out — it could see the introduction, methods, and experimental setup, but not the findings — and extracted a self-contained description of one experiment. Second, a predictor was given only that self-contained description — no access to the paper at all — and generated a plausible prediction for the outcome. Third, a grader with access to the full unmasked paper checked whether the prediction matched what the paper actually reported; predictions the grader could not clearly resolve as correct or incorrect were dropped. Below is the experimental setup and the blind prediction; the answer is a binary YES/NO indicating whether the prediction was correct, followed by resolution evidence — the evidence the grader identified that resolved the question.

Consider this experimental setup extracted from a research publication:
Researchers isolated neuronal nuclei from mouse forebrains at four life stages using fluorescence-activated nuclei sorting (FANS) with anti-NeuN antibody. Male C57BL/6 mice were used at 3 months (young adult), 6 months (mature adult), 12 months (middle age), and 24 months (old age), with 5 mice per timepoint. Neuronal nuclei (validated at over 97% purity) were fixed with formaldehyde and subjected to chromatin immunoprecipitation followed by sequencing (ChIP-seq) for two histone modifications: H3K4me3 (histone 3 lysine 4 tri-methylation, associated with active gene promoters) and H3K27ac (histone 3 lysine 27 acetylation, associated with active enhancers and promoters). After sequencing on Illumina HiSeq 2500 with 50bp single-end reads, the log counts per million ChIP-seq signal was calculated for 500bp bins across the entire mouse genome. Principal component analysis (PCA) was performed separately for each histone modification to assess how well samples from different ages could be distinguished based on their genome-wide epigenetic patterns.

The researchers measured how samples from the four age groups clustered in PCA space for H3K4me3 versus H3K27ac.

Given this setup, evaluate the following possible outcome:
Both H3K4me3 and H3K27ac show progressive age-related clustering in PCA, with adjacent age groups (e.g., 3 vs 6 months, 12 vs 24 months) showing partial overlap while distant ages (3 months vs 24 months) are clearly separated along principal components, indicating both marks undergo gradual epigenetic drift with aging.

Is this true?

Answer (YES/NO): NO